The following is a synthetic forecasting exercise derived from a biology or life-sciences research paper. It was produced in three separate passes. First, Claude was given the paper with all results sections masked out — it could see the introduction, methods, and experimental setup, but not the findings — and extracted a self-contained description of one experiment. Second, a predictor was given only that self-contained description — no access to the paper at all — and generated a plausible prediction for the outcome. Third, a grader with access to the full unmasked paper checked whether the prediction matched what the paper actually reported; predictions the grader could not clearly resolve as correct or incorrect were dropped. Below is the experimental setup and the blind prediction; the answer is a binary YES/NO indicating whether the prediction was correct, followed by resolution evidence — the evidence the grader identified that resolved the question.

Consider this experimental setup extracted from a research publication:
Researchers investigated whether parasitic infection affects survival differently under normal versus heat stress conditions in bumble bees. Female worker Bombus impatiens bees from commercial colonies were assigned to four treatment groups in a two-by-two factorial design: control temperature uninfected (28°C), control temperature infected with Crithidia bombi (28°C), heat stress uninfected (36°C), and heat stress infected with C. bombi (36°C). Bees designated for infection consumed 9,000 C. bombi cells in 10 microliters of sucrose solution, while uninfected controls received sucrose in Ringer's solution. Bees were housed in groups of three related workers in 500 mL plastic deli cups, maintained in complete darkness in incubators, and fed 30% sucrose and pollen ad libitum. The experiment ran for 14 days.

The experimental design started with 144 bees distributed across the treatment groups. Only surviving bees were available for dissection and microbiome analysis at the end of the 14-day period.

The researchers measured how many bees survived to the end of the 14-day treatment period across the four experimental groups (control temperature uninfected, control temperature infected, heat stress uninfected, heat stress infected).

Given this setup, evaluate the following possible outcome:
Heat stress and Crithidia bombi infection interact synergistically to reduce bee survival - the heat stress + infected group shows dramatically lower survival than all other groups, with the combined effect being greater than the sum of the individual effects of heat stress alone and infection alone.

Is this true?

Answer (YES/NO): NO